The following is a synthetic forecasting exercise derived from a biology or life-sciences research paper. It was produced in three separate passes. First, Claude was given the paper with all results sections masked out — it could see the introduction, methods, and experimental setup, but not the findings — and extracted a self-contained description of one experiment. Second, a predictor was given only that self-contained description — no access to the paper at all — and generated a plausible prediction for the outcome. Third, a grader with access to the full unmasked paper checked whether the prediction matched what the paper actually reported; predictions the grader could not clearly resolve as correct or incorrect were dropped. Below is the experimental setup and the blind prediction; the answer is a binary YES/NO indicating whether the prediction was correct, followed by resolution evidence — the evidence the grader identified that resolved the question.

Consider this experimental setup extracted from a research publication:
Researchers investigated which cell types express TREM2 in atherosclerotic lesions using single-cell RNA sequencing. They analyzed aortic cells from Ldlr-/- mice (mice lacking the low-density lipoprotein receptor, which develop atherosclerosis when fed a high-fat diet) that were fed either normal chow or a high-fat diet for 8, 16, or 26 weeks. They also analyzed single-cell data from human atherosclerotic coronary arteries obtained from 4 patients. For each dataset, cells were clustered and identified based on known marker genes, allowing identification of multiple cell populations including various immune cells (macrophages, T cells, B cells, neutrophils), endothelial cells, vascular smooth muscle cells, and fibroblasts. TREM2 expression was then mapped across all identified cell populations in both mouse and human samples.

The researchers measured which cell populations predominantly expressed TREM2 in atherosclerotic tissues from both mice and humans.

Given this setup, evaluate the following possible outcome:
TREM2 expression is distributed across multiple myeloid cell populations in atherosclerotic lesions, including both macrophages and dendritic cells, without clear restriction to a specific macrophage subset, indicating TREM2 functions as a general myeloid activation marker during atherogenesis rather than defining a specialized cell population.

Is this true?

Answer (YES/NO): NO